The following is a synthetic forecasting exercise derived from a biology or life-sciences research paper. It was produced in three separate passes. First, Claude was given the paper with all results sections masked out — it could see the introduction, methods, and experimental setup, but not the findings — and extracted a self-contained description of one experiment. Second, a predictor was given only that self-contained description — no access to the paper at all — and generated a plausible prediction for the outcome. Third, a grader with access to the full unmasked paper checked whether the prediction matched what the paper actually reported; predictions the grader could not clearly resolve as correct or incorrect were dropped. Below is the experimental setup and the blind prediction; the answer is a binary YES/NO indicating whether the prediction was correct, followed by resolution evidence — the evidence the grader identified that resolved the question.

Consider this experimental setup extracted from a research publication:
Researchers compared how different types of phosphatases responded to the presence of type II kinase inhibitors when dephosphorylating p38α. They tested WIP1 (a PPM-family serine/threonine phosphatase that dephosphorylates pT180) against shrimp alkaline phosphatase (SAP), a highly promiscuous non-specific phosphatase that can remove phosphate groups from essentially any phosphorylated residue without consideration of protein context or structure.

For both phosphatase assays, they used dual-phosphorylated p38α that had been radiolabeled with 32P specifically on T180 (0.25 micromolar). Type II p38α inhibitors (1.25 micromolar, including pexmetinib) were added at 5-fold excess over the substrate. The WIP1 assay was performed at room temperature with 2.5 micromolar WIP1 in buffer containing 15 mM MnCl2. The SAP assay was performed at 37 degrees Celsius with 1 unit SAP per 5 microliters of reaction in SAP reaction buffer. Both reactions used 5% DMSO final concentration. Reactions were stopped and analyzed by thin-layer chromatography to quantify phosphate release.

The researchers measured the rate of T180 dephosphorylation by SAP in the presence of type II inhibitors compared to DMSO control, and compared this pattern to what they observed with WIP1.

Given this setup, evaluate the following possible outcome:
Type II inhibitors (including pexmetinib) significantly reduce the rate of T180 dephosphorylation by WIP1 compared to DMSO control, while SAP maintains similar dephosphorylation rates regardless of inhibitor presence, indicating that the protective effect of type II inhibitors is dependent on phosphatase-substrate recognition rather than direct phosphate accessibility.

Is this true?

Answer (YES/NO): NO